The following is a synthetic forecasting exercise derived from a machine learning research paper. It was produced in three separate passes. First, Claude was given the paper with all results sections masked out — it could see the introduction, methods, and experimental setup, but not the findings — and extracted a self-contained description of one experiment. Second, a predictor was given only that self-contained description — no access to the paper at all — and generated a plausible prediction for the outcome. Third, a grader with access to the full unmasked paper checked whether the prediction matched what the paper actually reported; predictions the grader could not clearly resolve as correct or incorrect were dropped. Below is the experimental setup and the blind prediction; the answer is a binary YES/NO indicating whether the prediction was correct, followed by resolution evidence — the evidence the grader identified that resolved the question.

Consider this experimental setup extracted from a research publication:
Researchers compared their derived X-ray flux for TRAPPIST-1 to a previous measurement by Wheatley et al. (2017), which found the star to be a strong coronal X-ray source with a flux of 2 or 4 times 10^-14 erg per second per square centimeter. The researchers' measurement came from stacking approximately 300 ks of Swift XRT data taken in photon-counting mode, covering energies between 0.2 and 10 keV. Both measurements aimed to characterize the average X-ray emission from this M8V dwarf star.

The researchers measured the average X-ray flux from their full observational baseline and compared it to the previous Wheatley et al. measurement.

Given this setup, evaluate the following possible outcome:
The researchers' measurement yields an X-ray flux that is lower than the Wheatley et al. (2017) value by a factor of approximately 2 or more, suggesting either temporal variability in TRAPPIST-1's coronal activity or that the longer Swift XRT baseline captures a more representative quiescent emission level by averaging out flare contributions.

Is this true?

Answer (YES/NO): YES